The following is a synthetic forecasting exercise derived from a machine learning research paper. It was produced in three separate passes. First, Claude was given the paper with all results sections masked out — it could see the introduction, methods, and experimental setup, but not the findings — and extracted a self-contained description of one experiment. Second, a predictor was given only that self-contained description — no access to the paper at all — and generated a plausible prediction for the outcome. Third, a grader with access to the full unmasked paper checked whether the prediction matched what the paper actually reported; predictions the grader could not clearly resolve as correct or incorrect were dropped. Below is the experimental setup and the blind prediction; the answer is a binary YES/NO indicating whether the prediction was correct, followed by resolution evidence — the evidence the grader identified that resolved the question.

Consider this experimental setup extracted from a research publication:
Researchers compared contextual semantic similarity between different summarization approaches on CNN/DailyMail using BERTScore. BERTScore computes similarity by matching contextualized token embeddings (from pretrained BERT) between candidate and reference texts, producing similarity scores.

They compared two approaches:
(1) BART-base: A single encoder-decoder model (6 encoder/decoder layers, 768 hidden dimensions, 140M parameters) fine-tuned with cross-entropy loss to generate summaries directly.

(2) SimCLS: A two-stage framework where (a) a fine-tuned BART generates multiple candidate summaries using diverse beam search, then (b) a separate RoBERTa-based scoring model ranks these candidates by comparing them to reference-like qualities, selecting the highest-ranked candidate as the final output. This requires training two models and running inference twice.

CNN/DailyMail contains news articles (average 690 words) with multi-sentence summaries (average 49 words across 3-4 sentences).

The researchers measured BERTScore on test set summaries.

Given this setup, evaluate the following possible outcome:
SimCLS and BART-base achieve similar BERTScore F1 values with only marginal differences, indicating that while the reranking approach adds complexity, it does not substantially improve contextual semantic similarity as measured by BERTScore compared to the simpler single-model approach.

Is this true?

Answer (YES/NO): NO